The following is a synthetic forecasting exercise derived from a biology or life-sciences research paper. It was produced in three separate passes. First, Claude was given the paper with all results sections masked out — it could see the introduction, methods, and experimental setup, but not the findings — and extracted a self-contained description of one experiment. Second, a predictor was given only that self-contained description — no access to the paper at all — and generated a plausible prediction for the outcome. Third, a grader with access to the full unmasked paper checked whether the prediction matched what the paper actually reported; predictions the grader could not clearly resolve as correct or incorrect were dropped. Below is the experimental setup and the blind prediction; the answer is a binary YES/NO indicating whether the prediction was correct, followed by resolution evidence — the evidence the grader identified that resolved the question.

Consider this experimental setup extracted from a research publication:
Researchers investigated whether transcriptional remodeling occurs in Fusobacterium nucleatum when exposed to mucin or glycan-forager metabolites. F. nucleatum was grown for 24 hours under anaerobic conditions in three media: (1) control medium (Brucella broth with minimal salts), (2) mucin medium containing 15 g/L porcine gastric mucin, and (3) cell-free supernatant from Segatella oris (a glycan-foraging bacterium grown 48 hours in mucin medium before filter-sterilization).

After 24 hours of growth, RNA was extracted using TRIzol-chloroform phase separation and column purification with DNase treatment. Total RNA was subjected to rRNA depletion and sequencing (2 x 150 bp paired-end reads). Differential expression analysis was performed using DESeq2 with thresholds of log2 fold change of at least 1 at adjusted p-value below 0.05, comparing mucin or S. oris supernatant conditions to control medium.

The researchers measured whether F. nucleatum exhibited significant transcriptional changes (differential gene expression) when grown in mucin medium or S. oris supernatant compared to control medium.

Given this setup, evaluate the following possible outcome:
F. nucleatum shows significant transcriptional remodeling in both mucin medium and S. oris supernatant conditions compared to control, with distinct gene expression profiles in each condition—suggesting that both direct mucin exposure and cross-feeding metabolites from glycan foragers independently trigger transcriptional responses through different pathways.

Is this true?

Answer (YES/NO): YES